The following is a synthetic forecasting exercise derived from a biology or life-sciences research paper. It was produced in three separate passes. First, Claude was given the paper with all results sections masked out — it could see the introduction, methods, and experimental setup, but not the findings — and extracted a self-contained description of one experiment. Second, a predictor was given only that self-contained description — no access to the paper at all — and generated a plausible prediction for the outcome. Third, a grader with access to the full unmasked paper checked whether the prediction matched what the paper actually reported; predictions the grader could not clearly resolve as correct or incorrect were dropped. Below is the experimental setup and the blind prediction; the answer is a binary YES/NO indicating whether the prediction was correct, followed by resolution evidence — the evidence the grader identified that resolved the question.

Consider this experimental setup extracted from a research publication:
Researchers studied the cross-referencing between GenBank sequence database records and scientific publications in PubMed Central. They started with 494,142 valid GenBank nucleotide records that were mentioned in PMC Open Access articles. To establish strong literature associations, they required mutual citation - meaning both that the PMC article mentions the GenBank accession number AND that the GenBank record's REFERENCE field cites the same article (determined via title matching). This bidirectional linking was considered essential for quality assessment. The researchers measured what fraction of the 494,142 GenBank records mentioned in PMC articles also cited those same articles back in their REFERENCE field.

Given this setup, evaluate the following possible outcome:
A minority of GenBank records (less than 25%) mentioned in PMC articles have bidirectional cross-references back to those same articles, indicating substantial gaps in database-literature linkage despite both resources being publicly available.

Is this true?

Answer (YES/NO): NO